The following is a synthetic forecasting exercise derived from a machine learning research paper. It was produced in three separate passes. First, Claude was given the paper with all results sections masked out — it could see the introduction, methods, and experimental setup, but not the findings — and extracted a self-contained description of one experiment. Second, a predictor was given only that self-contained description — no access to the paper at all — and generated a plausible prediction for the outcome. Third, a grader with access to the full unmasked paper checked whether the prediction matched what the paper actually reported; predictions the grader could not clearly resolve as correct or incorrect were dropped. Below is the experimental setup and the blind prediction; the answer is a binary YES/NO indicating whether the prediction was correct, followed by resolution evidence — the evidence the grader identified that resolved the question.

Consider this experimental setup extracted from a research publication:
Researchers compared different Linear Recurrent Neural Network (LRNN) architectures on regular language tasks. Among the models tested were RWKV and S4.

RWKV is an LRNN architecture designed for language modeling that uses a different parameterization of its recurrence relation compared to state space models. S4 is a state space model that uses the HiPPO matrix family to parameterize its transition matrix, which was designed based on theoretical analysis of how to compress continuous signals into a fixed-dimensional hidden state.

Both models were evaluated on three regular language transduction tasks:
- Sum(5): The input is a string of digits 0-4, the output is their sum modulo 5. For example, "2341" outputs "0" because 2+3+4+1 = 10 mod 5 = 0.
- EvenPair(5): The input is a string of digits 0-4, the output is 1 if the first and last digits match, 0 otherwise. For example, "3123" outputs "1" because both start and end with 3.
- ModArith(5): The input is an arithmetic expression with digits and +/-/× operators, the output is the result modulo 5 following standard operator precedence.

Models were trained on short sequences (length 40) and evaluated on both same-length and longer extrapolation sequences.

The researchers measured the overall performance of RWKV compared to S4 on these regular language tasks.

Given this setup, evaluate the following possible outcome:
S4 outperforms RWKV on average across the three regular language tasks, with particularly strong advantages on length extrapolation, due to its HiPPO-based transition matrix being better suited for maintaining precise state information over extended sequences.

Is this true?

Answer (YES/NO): NO